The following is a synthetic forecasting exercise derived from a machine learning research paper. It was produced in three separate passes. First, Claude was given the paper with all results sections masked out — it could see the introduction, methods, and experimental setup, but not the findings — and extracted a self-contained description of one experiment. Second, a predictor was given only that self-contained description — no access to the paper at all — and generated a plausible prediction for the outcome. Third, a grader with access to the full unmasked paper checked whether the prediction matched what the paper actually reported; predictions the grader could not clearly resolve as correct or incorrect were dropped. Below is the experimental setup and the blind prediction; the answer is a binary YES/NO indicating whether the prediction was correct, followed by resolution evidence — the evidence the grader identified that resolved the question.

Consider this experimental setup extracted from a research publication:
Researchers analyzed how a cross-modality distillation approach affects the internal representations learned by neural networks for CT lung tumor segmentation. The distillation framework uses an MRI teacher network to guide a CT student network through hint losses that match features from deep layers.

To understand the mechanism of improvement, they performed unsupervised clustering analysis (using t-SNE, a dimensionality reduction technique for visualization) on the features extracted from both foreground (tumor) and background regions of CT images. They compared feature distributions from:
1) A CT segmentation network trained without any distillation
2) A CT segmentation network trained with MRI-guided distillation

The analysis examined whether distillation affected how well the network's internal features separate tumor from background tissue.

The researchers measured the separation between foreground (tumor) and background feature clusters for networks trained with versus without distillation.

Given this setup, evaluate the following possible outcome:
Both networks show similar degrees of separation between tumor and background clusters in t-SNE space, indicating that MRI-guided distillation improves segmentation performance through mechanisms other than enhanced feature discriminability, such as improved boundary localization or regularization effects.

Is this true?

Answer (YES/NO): NO